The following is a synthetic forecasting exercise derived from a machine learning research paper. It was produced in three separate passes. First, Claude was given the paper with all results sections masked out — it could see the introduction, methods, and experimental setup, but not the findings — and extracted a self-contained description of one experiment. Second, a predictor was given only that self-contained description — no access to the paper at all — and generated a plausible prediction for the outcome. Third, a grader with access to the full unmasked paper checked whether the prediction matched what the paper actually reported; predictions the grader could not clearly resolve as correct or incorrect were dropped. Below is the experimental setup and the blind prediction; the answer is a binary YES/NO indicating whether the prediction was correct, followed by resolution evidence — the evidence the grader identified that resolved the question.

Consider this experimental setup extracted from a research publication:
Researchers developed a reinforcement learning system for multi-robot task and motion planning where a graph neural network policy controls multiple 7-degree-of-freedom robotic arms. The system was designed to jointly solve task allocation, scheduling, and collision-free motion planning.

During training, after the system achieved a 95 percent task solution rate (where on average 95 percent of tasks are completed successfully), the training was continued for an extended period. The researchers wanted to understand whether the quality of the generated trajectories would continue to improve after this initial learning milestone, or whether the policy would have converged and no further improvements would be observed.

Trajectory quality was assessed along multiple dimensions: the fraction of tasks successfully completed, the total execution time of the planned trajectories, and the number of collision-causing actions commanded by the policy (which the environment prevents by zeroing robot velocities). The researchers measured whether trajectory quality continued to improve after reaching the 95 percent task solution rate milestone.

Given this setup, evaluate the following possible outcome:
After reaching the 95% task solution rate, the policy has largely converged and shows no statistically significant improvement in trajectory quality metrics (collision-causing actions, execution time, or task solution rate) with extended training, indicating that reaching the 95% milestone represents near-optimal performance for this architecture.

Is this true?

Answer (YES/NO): NO